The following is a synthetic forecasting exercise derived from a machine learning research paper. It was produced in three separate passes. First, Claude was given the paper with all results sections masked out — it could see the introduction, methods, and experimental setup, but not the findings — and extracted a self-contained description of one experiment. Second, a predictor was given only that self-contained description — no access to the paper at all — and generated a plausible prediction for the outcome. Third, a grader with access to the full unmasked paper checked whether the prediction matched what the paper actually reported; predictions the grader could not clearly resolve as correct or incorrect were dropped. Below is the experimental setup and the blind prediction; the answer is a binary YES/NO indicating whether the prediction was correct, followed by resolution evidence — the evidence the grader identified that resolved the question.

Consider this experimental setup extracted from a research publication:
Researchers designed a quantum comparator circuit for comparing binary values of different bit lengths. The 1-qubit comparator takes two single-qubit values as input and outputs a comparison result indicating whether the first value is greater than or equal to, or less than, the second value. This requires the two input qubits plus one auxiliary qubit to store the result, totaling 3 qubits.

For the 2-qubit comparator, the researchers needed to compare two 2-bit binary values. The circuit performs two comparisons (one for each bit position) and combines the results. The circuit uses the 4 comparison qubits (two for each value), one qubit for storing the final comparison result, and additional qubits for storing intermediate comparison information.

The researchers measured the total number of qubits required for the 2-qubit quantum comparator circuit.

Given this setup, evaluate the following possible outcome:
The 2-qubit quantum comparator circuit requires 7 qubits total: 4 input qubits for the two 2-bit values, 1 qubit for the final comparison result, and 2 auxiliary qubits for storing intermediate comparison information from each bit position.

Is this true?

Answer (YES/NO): YES